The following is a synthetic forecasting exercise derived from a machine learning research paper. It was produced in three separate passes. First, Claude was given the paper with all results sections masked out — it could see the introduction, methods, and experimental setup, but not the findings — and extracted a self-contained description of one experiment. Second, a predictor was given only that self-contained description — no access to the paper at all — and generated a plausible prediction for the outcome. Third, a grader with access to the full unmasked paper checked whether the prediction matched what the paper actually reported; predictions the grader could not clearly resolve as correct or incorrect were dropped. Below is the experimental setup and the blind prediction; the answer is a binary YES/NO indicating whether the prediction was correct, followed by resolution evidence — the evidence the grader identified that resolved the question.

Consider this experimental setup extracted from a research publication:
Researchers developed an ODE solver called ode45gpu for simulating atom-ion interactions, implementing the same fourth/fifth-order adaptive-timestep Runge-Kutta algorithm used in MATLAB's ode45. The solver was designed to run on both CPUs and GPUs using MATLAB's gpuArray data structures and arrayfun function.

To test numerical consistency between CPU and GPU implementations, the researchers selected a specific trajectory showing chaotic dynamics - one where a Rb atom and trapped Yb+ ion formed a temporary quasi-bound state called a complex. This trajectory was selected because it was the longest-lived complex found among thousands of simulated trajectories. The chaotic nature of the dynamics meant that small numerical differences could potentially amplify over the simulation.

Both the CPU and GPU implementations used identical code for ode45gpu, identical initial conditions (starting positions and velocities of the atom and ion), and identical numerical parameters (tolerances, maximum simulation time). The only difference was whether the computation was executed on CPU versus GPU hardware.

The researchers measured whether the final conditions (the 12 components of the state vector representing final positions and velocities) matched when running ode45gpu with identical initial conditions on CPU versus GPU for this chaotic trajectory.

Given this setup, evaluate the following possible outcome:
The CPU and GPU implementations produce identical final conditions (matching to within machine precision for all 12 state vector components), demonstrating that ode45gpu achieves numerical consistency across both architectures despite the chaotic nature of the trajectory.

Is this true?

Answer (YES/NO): NO